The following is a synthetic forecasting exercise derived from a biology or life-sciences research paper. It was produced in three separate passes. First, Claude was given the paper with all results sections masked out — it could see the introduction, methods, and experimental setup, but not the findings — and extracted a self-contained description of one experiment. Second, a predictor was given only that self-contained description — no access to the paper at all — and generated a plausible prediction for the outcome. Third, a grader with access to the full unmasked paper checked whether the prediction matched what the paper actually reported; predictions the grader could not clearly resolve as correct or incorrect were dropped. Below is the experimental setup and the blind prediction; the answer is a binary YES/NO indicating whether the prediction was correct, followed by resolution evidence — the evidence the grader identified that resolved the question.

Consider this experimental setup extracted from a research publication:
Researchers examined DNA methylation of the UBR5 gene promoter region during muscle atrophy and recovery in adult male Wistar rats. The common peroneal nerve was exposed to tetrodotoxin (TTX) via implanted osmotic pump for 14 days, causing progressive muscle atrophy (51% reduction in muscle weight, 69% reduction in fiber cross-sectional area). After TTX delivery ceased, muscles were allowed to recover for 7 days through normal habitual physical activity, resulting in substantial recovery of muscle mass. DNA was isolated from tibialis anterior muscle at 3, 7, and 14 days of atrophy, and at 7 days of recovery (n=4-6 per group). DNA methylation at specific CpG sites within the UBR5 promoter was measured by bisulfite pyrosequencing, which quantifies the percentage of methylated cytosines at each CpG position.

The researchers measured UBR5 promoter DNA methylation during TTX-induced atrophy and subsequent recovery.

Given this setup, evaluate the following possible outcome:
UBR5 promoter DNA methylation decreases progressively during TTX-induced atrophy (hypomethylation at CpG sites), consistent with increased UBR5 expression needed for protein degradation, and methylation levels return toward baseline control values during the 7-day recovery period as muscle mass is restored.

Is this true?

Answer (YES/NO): NO